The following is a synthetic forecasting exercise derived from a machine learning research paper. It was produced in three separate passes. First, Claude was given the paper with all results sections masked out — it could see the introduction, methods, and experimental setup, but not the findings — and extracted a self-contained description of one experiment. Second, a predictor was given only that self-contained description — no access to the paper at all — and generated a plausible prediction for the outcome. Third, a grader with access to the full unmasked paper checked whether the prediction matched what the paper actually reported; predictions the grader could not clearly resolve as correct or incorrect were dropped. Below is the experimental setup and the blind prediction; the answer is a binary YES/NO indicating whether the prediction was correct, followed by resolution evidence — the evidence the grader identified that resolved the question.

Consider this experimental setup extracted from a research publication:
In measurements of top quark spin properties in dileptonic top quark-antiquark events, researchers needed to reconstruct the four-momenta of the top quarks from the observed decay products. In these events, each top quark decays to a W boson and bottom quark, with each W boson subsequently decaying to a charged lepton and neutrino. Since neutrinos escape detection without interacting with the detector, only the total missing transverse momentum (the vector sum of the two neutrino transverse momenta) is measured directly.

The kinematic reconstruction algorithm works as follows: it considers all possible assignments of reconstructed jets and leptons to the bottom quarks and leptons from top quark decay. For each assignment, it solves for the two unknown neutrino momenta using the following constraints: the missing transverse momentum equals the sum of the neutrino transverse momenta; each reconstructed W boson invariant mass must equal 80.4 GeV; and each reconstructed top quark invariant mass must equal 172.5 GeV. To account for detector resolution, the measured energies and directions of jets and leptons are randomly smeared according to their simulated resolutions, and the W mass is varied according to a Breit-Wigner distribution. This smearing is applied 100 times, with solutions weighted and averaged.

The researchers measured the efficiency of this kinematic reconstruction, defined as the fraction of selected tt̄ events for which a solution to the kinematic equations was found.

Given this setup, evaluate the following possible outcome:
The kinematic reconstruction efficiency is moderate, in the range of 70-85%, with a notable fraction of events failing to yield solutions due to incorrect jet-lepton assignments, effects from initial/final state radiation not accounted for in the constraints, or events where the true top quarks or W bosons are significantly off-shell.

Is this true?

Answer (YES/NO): NO